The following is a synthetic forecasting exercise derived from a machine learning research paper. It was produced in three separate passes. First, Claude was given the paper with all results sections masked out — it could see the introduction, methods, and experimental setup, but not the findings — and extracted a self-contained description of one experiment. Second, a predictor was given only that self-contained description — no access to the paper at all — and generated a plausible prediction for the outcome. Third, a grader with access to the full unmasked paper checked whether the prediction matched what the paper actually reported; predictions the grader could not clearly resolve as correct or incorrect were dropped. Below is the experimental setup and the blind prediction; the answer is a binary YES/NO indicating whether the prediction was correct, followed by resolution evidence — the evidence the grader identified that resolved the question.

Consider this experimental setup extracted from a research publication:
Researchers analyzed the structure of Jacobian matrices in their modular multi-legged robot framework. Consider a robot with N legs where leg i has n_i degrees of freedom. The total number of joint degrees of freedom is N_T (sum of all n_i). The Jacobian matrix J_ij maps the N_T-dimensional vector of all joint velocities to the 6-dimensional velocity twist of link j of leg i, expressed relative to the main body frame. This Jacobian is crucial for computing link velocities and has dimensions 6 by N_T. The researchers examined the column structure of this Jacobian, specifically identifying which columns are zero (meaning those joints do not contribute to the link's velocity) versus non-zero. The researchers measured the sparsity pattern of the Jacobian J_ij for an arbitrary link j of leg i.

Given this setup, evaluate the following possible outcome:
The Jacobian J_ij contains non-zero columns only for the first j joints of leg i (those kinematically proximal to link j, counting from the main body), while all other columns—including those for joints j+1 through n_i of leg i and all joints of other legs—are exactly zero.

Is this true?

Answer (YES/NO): YES